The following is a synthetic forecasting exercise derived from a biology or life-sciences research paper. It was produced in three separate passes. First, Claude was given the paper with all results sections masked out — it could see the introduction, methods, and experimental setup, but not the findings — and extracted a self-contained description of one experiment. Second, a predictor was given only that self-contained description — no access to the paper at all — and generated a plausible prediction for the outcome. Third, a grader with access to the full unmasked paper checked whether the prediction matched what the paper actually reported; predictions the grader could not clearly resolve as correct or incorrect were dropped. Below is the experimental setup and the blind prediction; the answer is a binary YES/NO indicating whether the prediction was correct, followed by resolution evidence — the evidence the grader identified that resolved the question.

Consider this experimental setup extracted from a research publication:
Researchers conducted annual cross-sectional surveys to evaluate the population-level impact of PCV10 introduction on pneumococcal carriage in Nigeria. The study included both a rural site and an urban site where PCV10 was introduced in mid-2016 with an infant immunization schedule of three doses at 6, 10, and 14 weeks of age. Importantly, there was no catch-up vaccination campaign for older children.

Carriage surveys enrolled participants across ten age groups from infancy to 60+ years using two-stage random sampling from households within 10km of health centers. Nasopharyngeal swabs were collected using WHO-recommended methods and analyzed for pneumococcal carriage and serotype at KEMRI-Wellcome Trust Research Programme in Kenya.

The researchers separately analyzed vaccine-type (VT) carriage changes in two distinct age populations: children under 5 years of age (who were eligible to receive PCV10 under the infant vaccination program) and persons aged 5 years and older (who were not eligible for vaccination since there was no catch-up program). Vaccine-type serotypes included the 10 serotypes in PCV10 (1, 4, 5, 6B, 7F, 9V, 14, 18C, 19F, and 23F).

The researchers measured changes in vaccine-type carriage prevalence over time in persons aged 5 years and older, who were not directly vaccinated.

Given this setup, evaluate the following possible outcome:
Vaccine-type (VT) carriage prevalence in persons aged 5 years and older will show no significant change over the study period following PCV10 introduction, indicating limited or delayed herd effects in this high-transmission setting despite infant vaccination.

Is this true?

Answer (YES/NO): NO